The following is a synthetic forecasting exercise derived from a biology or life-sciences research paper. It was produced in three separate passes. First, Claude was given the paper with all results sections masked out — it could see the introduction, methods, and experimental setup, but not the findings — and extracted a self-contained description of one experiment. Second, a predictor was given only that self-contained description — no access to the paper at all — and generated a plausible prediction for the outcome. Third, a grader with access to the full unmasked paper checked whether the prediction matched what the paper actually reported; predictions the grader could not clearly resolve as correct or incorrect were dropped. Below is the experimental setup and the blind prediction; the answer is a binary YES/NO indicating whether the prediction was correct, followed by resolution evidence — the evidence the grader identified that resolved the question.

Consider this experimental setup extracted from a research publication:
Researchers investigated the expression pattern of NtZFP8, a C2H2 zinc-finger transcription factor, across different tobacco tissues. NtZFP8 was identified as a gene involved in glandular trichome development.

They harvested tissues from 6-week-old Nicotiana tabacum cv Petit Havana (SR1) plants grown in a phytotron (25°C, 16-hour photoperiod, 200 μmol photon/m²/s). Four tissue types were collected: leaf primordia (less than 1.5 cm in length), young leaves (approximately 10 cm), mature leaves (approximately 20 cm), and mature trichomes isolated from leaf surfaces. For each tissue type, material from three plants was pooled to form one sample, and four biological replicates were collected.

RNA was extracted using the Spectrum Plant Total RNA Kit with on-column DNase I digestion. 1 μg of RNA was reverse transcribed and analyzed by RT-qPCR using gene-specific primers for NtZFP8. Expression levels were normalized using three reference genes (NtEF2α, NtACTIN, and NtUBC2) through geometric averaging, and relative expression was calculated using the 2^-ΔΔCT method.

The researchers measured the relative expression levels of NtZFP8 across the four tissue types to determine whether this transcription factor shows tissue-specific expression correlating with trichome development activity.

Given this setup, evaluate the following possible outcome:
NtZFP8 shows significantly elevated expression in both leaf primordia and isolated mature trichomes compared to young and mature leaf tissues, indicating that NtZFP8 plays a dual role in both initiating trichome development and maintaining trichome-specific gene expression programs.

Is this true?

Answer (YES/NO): NO